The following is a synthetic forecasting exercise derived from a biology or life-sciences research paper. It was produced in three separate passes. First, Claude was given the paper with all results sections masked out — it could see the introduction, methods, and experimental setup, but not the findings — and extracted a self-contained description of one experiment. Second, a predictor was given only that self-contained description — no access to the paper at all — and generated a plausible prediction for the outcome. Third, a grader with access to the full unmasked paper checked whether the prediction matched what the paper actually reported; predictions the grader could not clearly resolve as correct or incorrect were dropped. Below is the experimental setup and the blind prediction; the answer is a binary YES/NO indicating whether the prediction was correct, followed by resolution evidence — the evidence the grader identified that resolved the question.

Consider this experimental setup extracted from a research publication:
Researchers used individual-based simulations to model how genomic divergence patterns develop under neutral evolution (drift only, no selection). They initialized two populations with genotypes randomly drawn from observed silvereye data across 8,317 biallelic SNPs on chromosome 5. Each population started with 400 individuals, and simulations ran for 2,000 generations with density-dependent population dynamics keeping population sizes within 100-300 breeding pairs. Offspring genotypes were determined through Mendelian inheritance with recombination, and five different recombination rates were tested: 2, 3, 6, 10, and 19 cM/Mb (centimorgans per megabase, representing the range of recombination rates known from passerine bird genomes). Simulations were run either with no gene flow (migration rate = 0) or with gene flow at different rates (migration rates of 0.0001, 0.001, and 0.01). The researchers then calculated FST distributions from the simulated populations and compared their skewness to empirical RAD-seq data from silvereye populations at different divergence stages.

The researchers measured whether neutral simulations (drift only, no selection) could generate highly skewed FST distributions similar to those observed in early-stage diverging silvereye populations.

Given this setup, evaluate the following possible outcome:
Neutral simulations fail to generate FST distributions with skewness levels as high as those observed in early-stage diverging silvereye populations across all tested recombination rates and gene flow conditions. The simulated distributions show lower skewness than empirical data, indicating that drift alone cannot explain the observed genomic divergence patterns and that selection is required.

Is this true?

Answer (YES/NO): NO